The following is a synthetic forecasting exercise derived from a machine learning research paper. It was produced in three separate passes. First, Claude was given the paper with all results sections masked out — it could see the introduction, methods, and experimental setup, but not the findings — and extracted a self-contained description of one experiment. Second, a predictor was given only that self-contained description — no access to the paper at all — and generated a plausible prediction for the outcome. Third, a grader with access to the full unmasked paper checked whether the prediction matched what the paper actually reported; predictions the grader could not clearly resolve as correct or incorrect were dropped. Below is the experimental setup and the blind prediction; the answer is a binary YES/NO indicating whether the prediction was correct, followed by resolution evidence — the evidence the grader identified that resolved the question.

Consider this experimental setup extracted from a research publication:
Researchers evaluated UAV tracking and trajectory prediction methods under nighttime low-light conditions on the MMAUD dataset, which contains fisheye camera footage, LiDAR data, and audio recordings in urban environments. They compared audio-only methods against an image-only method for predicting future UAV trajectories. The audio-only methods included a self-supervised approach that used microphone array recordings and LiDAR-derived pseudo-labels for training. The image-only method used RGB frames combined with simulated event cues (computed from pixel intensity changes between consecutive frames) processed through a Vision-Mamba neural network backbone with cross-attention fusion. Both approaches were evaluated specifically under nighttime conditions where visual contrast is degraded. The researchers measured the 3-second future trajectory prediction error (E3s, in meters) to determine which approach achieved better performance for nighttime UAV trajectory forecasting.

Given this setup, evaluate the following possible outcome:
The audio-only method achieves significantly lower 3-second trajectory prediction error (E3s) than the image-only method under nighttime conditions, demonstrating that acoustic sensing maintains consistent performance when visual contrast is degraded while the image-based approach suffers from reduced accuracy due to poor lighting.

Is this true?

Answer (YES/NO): NO